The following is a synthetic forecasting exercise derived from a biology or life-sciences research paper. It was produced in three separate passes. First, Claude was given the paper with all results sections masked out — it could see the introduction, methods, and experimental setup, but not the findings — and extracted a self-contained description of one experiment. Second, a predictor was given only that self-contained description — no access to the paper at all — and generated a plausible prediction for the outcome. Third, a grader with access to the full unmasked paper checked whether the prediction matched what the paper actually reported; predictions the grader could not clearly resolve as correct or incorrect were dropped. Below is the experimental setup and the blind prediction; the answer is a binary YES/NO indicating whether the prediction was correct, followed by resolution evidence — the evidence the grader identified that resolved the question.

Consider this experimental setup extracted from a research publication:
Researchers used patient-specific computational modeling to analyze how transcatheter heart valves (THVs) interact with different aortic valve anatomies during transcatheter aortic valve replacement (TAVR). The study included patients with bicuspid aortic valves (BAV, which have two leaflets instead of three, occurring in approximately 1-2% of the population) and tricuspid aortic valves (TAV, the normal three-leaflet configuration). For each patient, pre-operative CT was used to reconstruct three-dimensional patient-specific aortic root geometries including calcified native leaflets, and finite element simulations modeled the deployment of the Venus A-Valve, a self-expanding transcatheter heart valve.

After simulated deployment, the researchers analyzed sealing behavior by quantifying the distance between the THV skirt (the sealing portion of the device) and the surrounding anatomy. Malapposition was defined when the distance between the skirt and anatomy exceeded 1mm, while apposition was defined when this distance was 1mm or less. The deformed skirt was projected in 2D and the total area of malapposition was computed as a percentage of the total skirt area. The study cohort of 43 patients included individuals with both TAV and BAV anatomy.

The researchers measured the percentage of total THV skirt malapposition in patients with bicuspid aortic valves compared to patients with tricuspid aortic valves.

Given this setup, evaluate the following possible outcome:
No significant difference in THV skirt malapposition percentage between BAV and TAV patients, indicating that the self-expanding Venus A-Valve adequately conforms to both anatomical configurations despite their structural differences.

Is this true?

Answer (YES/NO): NO